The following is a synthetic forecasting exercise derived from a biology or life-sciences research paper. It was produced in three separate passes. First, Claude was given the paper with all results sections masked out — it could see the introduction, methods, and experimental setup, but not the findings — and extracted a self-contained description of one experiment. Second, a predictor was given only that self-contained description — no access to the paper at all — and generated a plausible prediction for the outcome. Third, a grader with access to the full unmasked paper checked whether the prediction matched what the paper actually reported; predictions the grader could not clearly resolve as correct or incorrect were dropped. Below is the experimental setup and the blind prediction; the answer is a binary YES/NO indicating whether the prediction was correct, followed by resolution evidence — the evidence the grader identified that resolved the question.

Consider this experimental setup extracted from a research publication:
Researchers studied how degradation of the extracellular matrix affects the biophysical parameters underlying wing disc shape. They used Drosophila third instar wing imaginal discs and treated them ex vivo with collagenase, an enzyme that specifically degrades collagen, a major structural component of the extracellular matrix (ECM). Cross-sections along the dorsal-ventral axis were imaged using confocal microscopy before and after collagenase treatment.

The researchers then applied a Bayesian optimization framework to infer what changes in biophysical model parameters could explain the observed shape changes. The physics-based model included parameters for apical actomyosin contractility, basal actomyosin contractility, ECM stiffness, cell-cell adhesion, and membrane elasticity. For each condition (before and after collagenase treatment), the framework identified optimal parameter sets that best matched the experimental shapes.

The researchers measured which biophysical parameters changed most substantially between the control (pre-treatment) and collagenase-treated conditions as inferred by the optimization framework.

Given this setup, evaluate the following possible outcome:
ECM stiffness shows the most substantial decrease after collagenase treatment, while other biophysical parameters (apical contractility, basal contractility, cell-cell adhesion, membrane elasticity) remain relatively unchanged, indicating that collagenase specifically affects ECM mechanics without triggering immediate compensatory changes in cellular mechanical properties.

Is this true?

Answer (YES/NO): NO